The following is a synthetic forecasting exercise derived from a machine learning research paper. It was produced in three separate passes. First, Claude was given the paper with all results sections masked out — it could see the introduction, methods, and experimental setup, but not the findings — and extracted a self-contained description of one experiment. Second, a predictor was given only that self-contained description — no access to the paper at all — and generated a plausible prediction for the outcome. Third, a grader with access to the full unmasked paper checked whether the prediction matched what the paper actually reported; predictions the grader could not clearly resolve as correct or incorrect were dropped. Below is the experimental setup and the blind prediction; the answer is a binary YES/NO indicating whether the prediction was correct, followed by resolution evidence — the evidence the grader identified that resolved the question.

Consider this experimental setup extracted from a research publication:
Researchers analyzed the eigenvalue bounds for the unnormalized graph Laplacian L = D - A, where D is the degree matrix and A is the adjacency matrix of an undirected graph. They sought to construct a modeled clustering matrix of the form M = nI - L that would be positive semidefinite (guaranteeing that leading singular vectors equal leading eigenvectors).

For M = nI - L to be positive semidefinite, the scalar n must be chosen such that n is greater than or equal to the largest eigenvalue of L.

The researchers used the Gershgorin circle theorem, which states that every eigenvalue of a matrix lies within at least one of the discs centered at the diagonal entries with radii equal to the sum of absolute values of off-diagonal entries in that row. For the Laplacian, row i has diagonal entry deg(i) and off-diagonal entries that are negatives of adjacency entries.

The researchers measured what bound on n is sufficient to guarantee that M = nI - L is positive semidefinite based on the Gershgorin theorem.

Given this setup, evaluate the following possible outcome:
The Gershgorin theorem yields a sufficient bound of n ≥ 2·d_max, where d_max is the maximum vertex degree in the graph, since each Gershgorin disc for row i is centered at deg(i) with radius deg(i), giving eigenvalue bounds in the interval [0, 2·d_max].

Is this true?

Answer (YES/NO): YES